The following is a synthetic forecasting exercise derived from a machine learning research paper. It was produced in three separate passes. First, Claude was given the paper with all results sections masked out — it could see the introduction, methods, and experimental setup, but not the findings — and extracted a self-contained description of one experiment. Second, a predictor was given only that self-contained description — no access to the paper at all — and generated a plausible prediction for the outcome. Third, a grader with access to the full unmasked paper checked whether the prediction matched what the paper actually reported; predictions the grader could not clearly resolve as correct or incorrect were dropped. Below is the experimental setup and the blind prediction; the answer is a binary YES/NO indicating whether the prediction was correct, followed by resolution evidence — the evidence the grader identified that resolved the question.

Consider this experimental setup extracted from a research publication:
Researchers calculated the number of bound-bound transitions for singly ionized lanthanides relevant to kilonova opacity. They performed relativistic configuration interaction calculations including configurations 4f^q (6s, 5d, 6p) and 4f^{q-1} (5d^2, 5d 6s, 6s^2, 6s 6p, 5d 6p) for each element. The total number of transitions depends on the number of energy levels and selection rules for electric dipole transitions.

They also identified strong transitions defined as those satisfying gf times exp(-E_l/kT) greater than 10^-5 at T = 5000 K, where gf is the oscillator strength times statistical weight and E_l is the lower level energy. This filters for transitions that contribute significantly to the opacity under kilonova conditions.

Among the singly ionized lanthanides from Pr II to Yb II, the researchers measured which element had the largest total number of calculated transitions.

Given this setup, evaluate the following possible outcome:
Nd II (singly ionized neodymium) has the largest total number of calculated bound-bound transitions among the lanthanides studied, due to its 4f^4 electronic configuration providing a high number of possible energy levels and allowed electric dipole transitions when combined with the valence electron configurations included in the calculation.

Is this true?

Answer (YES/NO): NO